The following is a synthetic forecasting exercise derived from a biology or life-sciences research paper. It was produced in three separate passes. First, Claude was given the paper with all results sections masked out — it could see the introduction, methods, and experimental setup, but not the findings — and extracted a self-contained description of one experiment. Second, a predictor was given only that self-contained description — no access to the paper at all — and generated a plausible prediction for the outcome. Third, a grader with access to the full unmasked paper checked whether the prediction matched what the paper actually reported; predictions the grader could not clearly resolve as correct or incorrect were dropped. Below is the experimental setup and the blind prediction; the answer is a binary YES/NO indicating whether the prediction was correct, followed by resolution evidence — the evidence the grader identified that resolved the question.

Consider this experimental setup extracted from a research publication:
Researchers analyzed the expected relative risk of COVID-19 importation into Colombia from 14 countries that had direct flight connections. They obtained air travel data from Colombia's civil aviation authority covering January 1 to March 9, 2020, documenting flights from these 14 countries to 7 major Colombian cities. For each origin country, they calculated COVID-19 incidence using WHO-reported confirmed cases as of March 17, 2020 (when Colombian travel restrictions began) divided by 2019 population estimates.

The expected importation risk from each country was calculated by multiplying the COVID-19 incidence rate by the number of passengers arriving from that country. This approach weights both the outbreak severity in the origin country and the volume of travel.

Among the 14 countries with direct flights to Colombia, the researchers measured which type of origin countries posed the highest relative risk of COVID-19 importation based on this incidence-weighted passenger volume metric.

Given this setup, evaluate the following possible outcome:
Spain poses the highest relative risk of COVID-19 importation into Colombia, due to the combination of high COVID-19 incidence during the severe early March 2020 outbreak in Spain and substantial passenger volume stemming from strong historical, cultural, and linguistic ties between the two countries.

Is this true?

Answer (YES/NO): YES